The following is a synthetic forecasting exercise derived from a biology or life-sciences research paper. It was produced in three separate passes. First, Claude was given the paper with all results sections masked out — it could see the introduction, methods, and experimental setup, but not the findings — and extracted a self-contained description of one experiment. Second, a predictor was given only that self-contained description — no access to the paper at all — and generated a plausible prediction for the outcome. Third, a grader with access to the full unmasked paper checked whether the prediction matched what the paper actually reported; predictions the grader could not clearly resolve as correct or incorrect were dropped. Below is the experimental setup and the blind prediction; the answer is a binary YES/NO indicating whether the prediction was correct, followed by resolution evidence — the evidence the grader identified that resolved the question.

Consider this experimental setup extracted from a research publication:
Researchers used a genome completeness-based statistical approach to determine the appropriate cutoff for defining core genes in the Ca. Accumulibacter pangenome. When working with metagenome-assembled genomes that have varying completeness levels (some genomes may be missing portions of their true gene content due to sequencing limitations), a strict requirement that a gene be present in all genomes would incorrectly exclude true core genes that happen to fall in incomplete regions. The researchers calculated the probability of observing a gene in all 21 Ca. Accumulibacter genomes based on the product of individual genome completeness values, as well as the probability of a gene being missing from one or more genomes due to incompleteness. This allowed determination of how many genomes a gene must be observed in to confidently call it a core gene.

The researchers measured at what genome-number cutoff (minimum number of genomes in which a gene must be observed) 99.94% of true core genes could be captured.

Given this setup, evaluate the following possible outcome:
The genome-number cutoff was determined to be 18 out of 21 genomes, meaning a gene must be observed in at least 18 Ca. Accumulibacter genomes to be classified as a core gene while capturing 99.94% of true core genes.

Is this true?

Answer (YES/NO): YES